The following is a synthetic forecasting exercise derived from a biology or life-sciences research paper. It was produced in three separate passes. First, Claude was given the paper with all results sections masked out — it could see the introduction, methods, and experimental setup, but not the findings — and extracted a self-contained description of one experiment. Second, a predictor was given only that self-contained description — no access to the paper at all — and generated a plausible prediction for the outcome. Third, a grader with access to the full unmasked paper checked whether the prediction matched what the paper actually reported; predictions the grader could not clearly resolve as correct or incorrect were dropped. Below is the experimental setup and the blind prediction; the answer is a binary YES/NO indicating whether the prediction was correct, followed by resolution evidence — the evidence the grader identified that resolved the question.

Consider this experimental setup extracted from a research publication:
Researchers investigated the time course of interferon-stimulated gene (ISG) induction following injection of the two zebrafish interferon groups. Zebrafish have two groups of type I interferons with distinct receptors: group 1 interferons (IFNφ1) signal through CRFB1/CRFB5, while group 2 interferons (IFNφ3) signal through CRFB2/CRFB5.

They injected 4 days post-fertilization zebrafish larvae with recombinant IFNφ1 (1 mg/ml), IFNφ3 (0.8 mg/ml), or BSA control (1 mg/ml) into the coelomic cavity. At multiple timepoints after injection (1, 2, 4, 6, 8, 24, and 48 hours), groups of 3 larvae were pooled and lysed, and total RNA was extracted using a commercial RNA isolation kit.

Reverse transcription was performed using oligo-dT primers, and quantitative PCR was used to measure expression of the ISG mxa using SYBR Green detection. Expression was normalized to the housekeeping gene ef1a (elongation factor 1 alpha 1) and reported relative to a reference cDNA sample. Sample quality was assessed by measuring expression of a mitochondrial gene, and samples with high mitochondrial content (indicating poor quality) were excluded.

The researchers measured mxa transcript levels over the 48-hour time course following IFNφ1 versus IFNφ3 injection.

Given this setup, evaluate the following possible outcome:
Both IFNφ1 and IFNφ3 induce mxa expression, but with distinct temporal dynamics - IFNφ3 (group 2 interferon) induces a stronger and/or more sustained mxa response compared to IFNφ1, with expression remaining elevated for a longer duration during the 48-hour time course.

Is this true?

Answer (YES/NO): YES